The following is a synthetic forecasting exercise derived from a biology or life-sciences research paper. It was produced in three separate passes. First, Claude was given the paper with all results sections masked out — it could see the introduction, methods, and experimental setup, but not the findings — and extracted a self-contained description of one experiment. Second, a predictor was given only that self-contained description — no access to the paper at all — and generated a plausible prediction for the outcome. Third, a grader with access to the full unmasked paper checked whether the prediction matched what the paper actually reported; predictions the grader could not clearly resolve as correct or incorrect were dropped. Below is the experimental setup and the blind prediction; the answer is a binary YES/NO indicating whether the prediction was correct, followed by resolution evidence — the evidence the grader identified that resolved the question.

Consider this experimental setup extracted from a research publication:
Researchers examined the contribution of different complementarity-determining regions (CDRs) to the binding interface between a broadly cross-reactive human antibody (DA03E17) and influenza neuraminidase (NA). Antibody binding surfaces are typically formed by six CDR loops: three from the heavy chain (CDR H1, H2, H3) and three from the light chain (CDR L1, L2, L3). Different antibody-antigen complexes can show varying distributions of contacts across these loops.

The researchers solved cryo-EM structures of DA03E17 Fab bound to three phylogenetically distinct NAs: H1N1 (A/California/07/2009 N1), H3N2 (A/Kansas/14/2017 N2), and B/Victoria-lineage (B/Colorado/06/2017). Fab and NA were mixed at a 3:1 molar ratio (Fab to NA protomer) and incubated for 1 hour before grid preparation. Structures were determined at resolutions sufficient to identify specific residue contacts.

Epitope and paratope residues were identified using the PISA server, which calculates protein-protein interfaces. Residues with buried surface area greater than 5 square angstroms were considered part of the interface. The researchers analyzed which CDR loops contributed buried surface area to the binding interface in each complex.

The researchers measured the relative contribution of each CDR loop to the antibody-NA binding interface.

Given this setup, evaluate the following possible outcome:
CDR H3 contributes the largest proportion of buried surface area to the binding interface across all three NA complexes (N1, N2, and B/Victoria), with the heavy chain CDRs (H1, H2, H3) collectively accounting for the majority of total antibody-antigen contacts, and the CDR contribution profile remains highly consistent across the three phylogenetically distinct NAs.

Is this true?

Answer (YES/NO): YES